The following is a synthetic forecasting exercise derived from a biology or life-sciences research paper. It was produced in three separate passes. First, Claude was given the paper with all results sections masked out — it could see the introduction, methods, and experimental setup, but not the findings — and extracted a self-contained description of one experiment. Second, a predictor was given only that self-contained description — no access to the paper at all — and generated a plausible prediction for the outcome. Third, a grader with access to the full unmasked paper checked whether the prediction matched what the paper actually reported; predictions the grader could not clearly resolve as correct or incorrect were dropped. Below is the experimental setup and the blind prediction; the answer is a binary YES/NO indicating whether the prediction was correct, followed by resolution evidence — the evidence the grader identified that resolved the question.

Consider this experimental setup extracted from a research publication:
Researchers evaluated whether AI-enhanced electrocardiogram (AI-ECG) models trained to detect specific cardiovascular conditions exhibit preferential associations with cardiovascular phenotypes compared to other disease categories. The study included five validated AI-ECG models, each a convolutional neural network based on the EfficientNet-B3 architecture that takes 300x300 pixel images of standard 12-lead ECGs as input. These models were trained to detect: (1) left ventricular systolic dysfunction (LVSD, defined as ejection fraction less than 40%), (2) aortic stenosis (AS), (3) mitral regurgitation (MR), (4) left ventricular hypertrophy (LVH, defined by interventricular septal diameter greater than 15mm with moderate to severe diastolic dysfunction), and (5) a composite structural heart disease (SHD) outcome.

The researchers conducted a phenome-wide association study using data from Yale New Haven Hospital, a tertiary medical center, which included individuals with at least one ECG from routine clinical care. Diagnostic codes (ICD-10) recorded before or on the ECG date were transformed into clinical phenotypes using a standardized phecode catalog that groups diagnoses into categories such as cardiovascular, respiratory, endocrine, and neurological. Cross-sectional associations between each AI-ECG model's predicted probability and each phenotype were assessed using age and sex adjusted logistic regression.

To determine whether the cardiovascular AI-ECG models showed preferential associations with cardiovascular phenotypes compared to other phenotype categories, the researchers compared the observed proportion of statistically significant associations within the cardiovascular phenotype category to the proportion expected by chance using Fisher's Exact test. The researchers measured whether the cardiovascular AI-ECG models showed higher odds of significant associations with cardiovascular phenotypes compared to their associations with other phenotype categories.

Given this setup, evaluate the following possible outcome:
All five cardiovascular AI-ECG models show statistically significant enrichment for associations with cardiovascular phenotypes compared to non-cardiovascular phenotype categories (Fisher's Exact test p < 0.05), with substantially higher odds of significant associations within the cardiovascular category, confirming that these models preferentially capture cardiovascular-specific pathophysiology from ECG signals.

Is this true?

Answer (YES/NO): YES